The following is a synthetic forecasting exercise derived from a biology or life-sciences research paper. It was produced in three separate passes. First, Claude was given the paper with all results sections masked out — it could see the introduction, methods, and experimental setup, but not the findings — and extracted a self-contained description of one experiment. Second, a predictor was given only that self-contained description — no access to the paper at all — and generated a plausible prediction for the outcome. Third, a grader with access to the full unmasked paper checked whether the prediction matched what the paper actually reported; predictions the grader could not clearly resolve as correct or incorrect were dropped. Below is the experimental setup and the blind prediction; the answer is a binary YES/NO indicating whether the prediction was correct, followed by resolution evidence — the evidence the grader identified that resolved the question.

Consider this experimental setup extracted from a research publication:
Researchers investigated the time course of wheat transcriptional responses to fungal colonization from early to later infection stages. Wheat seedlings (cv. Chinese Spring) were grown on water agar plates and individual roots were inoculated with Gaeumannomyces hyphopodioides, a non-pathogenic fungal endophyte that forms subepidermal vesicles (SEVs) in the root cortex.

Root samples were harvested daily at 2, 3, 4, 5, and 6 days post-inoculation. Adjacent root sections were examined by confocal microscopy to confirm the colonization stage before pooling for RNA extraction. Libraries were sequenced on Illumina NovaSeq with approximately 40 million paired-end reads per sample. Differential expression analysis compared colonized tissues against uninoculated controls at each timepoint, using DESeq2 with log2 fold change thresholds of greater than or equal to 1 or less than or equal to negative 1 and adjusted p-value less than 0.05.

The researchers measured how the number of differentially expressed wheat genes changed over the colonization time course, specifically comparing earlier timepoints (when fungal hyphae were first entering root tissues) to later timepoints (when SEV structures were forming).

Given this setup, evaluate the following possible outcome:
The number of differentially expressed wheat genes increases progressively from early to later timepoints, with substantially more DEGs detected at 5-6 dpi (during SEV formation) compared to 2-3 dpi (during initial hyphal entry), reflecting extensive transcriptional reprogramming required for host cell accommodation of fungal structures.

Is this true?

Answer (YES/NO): YES